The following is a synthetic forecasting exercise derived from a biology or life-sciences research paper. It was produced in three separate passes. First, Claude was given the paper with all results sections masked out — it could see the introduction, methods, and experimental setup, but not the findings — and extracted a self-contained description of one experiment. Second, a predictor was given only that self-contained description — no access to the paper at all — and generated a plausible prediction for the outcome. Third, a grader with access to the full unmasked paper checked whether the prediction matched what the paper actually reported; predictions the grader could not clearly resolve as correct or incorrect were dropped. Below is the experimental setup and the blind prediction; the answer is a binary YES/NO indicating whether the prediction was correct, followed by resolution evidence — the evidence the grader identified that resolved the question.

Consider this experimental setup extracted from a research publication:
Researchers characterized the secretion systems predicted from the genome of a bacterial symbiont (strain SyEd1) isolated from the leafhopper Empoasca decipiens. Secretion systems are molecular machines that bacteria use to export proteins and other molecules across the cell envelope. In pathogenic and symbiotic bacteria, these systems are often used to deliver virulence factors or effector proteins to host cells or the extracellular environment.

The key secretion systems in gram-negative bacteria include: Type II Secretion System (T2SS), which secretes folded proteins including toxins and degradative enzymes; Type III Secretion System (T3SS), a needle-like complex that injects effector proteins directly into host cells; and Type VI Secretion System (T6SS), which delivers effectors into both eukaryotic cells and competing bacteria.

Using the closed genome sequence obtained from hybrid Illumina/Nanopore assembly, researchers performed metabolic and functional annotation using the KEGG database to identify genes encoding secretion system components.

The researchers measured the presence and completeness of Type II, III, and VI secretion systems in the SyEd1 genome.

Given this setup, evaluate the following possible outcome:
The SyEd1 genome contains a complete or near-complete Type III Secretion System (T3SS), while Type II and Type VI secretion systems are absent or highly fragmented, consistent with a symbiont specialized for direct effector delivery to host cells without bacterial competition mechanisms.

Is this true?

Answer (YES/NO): NO